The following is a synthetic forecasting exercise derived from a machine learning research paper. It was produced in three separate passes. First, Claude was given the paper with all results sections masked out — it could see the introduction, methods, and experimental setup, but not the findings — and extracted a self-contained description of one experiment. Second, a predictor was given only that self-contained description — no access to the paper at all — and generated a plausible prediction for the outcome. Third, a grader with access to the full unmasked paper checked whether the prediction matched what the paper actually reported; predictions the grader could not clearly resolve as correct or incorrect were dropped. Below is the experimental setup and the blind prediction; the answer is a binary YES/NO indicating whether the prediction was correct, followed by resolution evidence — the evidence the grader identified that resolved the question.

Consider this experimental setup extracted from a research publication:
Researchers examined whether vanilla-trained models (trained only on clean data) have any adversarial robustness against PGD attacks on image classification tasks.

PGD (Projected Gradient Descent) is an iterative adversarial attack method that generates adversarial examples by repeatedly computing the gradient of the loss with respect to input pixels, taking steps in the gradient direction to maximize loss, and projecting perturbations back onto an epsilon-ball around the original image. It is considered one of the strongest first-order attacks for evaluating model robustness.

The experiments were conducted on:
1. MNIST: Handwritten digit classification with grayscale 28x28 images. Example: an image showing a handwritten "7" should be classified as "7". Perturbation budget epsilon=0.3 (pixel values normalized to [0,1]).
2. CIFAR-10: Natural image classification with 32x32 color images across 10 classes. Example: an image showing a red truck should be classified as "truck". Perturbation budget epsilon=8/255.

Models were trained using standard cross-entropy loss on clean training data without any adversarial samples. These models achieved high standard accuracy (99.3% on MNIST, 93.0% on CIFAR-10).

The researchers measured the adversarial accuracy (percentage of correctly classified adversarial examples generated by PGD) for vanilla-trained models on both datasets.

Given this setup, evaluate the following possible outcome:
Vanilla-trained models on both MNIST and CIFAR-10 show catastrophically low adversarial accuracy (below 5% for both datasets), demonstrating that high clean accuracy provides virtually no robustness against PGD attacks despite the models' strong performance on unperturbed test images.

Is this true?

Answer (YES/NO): YES